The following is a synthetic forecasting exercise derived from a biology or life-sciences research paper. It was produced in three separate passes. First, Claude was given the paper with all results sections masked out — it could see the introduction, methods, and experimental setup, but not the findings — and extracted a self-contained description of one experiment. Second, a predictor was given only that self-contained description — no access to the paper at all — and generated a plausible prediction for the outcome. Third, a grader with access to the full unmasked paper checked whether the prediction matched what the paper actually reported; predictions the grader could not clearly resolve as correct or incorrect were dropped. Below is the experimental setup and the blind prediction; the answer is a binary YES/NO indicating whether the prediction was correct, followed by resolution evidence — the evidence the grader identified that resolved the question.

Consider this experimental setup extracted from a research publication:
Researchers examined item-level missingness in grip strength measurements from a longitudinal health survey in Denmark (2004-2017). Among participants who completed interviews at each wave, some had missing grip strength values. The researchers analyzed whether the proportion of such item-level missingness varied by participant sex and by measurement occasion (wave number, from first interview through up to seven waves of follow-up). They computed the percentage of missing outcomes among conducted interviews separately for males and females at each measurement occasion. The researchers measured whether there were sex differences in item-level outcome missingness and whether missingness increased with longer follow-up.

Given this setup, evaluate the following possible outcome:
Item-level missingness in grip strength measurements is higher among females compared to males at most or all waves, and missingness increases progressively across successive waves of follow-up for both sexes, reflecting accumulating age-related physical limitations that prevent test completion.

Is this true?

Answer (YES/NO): YES